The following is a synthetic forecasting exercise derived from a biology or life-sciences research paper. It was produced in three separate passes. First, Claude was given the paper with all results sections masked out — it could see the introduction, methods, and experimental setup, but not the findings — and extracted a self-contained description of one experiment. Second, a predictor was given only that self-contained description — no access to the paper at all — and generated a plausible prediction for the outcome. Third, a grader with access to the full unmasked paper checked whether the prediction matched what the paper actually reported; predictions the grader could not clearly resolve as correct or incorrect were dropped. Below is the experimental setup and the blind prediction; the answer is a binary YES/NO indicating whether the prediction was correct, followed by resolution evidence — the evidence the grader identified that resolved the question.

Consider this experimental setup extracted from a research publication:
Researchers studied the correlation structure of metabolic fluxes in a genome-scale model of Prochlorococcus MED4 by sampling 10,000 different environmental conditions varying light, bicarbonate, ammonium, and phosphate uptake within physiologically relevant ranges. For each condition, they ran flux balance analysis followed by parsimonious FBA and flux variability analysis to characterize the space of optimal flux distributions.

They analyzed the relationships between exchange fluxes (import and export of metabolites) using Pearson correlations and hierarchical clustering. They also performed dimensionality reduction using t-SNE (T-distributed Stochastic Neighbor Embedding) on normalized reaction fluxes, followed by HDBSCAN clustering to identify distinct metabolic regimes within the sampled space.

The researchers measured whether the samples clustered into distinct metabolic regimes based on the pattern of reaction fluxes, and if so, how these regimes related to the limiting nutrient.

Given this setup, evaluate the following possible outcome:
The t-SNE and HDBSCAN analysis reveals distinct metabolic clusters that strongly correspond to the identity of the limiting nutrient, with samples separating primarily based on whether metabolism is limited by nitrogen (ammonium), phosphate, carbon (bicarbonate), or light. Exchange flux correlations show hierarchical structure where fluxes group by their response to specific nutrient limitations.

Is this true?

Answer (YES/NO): NO